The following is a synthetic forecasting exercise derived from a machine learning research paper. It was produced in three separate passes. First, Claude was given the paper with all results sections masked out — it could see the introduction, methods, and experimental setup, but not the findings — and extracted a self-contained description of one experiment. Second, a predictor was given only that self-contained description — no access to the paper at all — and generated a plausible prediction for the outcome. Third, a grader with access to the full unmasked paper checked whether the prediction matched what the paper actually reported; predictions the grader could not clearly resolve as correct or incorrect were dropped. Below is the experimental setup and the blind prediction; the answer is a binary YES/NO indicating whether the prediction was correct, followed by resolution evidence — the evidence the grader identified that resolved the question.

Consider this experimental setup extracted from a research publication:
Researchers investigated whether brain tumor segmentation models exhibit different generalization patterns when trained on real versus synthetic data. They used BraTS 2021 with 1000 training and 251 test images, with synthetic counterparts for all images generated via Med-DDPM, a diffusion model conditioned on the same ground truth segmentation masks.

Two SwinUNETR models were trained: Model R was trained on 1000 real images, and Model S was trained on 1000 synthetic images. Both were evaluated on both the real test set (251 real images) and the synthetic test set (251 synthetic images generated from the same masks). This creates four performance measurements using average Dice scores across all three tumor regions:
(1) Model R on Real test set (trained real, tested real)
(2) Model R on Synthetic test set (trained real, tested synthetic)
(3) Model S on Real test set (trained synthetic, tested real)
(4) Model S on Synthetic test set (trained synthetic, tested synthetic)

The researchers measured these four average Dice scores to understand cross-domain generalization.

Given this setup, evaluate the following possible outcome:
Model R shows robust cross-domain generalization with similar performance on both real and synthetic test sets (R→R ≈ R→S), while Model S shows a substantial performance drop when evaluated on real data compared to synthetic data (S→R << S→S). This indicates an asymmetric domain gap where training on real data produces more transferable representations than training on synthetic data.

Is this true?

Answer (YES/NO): NO